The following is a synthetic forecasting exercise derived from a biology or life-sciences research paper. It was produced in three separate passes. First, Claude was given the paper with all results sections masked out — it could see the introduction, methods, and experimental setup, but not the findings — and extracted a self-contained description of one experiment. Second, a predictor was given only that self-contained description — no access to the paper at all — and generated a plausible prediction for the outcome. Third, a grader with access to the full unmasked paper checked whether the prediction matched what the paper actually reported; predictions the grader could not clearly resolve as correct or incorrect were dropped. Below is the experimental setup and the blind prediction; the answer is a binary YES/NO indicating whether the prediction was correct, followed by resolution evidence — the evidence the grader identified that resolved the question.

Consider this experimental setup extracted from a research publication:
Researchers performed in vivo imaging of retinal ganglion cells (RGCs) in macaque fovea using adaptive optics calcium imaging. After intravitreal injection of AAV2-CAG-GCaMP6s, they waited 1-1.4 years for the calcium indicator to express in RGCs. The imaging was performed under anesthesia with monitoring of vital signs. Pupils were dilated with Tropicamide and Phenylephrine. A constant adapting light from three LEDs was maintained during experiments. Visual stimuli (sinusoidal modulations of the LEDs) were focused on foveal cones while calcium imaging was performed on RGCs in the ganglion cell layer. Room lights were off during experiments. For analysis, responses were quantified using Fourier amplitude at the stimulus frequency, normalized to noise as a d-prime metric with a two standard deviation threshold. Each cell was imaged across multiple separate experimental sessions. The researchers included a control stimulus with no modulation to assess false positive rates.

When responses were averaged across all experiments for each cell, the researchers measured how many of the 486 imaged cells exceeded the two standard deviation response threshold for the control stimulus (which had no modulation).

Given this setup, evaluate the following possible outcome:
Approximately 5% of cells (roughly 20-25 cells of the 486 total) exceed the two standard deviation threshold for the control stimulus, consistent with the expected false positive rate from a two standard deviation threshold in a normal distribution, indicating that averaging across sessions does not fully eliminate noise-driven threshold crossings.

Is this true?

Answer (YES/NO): NO